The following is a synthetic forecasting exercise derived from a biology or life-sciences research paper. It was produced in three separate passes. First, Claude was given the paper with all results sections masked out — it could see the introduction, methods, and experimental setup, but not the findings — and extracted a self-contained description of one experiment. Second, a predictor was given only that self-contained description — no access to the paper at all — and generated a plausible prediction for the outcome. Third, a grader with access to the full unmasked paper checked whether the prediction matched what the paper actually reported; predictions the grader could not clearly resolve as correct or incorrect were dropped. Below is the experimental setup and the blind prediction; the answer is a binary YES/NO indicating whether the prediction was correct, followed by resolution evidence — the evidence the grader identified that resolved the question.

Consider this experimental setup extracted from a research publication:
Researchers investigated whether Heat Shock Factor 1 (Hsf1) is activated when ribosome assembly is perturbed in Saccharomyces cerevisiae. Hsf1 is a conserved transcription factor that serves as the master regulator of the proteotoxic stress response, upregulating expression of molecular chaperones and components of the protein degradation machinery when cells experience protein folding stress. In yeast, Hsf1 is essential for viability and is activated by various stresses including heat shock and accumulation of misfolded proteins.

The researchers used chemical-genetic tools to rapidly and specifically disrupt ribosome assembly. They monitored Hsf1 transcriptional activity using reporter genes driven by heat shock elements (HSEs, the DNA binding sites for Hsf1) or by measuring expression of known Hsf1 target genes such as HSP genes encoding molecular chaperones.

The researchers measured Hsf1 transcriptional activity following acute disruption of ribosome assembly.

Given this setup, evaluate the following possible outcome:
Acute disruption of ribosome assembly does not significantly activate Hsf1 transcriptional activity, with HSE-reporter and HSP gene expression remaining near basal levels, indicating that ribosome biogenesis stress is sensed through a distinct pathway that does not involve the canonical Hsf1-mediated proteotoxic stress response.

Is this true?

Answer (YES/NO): NO